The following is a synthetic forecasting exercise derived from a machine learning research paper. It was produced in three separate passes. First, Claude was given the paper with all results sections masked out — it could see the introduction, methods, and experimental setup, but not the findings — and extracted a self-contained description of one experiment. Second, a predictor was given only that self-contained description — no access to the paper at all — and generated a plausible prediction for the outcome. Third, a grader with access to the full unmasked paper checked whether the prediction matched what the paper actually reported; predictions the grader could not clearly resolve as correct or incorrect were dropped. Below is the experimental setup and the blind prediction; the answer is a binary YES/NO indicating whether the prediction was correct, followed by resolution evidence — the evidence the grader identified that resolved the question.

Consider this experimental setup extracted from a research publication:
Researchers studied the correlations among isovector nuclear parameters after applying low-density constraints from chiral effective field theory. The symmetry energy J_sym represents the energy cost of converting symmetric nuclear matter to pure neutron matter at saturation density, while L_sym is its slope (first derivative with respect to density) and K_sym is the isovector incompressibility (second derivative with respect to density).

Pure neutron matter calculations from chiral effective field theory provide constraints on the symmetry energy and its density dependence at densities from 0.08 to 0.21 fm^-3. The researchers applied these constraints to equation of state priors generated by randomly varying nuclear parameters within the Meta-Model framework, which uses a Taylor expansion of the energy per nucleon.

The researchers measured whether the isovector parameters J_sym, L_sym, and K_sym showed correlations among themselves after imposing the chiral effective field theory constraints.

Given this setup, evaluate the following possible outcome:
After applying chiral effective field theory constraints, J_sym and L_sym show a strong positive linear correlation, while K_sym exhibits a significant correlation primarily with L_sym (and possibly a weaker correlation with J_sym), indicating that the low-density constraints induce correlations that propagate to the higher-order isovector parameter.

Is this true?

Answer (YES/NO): NO